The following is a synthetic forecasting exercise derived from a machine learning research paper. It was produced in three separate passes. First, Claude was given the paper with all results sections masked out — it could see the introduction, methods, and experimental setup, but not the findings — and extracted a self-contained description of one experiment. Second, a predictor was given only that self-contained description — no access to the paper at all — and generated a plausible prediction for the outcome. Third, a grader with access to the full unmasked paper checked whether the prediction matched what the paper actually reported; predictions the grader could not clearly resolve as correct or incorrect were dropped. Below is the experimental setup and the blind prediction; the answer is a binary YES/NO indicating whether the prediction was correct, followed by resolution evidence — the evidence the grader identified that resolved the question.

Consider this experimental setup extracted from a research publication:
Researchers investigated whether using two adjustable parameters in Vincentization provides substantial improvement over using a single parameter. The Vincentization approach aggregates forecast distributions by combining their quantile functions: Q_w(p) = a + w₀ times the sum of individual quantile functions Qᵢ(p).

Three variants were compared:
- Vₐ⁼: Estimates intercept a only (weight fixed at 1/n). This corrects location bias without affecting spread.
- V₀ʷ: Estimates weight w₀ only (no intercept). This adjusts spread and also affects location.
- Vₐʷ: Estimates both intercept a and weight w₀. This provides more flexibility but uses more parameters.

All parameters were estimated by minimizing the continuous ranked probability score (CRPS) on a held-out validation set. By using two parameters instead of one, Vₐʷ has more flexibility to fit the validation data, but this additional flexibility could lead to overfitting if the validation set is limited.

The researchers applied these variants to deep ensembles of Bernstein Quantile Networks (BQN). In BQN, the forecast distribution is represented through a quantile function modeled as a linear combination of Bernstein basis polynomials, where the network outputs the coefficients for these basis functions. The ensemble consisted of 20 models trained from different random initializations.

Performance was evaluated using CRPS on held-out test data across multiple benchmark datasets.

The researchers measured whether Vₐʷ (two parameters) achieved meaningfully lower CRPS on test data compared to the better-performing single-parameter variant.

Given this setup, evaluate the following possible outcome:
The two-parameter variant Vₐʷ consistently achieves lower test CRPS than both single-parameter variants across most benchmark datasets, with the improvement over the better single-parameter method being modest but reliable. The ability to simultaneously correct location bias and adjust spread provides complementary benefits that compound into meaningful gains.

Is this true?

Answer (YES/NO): NO